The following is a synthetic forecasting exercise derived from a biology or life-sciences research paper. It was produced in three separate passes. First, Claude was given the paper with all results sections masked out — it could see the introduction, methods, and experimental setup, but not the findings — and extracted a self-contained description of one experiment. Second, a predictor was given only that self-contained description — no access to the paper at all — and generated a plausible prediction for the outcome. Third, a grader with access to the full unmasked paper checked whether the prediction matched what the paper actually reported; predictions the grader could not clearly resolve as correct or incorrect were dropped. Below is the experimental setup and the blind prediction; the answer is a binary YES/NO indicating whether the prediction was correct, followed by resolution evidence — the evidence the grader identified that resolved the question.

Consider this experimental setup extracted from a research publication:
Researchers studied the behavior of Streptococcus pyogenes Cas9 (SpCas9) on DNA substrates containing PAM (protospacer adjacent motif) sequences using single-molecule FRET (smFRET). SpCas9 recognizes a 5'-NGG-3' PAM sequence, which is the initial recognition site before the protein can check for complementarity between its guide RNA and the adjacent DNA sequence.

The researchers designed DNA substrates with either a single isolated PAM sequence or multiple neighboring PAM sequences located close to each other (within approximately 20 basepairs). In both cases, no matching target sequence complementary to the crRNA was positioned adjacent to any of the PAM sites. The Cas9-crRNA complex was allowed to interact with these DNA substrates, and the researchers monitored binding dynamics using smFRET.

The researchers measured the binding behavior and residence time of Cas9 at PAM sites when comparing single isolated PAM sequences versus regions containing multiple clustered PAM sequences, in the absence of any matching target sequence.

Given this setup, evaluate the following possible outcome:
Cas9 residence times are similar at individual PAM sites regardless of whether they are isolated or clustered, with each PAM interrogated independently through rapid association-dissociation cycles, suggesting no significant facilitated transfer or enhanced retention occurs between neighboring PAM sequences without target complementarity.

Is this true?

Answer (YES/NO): NO